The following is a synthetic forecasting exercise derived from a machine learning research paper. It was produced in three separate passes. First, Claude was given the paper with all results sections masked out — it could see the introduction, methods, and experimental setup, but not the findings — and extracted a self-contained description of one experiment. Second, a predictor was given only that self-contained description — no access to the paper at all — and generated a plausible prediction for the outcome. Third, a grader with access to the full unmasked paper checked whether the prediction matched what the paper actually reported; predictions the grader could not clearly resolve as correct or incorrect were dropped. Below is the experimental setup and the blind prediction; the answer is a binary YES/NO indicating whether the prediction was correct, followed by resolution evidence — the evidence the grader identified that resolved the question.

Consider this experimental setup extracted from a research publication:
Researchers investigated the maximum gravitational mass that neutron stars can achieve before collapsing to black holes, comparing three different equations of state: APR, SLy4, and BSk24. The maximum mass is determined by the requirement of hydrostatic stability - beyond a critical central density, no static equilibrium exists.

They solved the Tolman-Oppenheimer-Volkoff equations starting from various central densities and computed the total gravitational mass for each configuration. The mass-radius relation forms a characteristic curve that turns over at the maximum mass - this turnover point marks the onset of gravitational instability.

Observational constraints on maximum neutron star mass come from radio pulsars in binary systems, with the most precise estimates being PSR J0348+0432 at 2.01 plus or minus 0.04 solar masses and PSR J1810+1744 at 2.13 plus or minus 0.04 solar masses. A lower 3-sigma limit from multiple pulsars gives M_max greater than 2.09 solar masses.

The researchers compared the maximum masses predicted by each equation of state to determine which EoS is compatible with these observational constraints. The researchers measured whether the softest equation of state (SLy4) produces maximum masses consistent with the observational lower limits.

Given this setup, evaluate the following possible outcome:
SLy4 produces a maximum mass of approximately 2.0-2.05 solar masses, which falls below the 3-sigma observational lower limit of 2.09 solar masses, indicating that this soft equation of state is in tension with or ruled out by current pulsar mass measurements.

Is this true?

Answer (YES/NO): NO